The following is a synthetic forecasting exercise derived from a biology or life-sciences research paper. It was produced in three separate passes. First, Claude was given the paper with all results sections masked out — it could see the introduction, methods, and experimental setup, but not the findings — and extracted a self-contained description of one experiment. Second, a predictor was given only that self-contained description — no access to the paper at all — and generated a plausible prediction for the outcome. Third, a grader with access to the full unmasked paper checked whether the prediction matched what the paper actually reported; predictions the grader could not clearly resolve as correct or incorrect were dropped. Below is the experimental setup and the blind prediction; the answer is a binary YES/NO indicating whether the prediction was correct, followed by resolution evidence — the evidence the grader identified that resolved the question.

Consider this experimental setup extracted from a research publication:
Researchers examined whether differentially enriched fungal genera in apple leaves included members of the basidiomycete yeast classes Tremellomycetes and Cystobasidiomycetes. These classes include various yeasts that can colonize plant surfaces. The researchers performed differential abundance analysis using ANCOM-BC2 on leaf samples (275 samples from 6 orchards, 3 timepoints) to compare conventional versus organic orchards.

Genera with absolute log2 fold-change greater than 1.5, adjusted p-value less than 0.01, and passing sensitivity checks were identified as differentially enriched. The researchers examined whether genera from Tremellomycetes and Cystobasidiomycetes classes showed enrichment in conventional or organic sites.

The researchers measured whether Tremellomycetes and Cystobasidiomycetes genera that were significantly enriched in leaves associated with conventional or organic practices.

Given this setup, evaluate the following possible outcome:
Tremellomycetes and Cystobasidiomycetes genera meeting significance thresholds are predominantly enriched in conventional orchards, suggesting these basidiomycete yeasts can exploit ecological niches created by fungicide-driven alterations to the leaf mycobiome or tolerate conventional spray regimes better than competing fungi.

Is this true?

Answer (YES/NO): NO